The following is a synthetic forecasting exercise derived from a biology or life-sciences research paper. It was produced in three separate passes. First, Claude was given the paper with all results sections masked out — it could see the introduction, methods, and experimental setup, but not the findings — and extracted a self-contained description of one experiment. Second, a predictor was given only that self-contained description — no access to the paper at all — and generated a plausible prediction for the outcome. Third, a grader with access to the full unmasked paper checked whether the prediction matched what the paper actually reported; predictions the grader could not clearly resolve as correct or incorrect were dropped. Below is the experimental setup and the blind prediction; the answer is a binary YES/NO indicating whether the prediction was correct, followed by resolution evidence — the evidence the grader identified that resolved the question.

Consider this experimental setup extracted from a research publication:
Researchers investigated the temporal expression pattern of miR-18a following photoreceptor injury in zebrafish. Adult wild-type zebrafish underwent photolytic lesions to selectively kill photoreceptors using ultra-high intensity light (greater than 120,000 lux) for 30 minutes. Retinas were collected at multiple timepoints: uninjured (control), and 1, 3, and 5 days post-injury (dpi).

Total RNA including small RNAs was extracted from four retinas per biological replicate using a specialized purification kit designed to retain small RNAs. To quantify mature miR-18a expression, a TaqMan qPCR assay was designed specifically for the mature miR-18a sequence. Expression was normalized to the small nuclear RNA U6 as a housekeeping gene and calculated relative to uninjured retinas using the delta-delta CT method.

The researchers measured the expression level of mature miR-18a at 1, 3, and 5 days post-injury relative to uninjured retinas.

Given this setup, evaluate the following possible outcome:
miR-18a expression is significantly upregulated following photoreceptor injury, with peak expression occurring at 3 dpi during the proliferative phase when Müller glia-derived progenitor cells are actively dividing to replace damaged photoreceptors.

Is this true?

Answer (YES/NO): YES